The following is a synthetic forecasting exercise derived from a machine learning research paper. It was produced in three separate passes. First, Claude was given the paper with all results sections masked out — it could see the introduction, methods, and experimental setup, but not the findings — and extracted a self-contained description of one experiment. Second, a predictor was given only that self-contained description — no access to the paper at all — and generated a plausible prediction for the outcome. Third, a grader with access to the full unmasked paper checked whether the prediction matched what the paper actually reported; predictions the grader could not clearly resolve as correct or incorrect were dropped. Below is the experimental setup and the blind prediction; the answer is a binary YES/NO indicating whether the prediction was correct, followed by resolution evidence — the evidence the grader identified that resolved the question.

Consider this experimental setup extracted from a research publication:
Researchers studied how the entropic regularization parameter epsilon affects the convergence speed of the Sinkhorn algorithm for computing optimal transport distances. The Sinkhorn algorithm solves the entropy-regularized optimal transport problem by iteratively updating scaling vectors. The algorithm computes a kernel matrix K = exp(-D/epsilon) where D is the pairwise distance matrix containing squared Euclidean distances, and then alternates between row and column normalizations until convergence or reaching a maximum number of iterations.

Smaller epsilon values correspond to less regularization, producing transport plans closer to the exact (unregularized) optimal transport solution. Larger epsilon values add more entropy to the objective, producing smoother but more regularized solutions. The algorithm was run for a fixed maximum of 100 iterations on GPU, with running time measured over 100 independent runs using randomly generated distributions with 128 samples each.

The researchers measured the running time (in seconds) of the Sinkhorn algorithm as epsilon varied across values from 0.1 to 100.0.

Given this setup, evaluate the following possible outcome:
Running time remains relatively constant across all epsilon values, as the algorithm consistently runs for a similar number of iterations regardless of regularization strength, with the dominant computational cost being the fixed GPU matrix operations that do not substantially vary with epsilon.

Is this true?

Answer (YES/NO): NO